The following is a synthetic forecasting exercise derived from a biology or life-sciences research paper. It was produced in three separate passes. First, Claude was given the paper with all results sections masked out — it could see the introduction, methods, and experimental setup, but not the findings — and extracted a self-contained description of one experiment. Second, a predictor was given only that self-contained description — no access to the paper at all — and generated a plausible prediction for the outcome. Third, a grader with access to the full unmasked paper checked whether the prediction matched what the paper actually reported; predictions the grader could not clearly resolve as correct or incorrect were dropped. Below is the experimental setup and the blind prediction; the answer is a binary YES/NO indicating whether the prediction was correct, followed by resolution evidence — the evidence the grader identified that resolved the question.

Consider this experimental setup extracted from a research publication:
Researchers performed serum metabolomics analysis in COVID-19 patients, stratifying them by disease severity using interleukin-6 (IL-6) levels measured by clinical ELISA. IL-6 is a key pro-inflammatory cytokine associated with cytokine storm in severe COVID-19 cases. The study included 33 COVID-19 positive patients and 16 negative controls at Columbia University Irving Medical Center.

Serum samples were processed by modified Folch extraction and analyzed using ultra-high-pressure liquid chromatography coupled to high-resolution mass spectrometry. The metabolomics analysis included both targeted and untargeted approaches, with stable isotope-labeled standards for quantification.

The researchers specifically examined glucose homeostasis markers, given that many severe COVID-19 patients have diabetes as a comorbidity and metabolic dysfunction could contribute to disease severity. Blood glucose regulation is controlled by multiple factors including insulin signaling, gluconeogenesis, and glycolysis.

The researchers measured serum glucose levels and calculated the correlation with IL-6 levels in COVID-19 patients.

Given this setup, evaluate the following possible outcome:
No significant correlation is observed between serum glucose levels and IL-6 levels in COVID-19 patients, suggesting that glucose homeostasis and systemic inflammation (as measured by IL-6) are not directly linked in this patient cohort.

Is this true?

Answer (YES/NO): YES